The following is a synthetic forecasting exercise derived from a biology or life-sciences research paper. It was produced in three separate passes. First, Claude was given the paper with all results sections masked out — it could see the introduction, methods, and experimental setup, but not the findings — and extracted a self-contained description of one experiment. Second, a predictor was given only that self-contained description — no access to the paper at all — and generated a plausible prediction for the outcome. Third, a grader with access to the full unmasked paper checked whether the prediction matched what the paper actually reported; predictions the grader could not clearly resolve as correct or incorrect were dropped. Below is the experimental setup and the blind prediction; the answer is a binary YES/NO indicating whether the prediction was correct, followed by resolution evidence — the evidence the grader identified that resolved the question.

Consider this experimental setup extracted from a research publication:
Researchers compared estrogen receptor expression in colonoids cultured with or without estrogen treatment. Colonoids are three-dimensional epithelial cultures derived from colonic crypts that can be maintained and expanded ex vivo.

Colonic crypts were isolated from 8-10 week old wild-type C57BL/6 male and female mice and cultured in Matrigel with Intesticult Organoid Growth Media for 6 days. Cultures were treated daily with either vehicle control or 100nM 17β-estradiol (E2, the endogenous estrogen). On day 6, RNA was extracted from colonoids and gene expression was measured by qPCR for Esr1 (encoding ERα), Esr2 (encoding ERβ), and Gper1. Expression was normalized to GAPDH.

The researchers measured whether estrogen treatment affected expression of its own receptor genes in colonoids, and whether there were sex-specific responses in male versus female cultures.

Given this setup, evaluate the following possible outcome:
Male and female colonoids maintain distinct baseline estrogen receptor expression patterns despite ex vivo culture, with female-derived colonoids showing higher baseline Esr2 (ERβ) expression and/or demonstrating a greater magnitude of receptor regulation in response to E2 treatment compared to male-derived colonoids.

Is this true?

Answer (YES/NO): NO